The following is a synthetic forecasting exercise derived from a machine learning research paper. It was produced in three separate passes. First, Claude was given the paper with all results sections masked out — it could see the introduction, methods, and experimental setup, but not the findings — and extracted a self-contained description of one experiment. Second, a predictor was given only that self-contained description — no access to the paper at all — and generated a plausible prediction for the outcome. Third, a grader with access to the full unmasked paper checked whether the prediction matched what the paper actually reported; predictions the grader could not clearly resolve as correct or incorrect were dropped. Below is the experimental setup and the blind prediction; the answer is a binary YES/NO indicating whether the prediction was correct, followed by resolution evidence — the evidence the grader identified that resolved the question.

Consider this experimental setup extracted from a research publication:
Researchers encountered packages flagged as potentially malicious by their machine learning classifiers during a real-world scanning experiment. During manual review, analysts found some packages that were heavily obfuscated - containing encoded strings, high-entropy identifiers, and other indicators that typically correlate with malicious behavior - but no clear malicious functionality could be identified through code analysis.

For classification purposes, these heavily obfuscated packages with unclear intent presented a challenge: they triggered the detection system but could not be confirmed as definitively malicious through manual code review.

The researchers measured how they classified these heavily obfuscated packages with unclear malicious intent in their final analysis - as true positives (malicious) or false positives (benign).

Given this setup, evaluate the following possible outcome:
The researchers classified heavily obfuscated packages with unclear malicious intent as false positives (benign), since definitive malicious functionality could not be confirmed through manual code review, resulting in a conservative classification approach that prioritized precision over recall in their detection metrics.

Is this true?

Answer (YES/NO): YES